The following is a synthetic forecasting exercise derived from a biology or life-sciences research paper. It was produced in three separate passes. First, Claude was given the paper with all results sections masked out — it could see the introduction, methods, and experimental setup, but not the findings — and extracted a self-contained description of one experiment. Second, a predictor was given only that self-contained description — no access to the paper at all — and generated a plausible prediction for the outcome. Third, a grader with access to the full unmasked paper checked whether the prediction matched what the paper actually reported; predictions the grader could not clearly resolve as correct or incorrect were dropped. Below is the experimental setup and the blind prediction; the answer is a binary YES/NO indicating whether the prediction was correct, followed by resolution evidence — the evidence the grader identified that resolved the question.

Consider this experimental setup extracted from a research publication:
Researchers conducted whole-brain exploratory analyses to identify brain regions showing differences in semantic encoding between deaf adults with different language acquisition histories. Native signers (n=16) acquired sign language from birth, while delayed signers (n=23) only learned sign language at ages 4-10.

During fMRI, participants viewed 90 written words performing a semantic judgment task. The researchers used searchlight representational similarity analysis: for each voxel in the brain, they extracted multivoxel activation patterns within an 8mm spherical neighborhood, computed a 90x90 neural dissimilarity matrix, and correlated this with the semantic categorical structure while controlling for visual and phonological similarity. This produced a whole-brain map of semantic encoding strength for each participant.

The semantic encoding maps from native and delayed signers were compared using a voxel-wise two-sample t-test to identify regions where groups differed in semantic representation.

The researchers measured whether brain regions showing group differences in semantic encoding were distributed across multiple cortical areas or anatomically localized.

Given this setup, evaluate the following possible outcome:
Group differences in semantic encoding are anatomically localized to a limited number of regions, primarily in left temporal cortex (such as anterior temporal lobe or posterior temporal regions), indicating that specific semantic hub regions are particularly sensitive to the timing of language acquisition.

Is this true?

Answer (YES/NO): YES